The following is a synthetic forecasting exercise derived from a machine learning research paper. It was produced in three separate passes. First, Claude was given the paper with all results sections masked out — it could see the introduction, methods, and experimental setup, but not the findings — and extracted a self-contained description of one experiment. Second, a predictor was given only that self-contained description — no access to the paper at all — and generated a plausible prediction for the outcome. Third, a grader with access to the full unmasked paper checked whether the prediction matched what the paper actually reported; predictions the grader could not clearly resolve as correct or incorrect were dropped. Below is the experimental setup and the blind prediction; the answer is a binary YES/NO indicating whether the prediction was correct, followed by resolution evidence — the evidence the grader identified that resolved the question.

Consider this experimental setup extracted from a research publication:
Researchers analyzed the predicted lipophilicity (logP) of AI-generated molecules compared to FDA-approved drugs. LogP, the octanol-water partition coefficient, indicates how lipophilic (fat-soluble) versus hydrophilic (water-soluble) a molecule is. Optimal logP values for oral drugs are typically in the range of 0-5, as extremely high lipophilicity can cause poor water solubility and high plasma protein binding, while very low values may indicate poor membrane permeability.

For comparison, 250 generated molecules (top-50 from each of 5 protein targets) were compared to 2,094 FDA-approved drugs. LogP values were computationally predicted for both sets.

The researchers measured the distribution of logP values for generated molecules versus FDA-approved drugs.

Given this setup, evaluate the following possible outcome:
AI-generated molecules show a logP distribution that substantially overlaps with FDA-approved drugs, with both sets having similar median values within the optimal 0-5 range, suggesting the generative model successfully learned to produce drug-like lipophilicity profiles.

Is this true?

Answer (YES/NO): YES